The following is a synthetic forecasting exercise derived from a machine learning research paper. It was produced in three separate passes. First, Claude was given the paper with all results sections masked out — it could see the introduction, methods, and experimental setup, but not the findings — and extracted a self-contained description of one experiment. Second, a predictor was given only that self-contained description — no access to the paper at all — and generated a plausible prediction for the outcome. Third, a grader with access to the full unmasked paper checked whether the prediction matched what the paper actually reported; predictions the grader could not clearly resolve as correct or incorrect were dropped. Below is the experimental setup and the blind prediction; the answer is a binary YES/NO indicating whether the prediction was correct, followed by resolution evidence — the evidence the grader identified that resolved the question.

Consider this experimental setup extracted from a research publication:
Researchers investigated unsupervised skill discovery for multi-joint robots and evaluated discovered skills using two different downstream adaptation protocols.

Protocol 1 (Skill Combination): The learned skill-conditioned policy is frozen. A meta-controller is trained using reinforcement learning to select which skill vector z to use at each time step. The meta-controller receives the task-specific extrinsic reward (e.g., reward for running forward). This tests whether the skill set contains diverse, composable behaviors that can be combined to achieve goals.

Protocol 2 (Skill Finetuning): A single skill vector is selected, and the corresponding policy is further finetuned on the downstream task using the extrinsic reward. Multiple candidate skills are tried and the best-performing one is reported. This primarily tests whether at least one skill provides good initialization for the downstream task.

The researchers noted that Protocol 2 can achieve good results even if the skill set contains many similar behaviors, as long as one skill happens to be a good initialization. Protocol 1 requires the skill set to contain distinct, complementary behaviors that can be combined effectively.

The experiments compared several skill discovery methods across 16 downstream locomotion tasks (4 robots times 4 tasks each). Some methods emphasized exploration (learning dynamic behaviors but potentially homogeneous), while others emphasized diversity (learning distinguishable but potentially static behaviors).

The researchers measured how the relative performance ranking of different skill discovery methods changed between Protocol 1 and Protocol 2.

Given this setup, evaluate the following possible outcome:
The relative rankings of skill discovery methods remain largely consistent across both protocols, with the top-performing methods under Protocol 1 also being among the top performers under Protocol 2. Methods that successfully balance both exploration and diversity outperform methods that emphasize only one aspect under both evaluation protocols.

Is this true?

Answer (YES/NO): NO